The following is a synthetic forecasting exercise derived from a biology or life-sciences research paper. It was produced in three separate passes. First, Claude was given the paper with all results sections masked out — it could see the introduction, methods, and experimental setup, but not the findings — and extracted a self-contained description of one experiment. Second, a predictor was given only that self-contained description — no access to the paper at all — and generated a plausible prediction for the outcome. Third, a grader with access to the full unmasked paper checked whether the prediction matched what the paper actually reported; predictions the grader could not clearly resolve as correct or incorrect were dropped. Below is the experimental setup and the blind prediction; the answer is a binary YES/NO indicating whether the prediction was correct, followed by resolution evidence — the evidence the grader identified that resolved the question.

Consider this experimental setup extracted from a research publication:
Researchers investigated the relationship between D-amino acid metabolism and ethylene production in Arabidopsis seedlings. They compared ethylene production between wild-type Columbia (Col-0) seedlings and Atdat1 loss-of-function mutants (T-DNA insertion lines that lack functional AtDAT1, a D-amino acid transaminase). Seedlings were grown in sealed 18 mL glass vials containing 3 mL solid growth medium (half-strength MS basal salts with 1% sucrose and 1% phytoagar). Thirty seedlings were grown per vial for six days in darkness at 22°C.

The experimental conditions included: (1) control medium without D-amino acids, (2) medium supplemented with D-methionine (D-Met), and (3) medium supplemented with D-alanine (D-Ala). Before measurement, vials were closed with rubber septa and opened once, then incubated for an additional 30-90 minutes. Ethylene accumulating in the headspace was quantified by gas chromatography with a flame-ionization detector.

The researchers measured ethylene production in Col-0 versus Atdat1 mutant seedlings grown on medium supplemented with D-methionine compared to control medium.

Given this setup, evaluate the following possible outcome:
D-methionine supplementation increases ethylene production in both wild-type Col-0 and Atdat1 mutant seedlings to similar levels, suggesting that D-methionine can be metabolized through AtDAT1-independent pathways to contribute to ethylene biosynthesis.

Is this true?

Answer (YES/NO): NO